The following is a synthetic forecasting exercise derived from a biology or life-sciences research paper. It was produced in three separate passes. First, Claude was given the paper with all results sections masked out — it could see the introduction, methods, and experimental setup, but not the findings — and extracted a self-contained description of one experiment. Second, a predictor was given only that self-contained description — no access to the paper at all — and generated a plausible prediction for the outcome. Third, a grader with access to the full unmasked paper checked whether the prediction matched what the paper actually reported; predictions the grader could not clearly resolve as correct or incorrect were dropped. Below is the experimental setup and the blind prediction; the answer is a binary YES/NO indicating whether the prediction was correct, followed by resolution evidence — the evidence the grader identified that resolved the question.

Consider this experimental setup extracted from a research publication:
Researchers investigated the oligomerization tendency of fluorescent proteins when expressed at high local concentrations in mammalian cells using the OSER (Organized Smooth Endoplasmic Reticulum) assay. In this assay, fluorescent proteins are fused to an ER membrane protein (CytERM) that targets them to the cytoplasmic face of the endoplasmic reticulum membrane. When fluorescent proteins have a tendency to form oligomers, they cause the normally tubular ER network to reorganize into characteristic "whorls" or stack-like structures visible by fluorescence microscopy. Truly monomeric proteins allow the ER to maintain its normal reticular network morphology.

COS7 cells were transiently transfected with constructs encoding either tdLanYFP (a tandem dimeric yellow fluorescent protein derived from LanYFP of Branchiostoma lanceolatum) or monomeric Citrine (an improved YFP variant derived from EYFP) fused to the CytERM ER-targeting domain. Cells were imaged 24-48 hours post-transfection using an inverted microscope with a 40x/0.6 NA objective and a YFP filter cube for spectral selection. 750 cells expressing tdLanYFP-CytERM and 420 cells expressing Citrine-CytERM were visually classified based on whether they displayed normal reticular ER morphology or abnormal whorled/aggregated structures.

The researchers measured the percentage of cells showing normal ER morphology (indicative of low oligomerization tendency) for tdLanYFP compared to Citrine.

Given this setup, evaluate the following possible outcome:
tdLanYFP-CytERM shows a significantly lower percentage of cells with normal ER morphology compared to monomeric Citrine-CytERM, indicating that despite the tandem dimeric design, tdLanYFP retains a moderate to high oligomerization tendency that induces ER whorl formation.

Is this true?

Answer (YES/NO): YES